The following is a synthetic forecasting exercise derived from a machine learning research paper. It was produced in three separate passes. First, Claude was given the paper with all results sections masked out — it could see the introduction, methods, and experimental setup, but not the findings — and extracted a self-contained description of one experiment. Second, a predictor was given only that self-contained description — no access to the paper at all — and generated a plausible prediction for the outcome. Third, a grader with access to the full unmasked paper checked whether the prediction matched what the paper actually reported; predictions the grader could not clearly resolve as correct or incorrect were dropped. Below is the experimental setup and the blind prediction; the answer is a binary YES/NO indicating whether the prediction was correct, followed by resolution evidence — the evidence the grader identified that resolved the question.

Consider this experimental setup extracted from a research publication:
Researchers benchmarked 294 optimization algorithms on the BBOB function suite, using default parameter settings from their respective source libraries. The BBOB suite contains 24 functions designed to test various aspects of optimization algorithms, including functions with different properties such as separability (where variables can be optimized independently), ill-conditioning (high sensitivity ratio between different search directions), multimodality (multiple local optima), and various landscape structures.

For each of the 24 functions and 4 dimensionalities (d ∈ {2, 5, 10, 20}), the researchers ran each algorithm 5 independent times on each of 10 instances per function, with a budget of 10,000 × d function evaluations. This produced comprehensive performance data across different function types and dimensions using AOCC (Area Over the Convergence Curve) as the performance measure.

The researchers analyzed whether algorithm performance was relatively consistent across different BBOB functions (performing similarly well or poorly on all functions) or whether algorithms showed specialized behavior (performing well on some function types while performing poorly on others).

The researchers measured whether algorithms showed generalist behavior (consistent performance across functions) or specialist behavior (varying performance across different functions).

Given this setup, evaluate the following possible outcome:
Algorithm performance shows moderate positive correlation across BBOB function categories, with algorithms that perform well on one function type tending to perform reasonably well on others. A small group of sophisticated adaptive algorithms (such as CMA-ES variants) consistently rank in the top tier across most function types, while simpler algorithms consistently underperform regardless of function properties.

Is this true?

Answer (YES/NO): NO